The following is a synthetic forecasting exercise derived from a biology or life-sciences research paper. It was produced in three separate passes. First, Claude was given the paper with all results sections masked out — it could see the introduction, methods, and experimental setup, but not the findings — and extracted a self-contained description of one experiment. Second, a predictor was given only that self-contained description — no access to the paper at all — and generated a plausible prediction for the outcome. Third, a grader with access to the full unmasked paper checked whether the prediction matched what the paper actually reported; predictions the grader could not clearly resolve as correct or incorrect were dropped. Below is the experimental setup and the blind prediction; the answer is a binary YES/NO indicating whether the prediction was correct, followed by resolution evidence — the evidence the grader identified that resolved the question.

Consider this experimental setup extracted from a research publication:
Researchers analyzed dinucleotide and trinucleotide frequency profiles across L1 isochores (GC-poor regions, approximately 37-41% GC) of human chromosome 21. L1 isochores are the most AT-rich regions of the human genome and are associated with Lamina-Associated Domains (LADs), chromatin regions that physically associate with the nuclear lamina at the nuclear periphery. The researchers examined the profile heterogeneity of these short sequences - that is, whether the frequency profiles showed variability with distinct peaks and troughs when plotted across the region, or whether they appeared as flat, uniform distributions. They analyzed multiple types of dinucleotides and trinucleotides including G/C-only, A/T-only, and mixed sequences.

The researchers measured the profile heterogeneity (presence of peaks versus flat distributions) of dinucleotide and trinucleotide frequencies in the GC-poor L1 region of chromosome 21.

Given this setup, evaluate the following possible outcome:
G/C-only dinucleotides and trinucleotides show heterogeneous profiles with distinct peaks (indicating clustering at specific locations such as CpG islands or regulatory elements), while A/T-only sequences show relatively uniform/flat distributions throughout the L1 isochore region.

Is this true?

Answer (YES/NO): NO